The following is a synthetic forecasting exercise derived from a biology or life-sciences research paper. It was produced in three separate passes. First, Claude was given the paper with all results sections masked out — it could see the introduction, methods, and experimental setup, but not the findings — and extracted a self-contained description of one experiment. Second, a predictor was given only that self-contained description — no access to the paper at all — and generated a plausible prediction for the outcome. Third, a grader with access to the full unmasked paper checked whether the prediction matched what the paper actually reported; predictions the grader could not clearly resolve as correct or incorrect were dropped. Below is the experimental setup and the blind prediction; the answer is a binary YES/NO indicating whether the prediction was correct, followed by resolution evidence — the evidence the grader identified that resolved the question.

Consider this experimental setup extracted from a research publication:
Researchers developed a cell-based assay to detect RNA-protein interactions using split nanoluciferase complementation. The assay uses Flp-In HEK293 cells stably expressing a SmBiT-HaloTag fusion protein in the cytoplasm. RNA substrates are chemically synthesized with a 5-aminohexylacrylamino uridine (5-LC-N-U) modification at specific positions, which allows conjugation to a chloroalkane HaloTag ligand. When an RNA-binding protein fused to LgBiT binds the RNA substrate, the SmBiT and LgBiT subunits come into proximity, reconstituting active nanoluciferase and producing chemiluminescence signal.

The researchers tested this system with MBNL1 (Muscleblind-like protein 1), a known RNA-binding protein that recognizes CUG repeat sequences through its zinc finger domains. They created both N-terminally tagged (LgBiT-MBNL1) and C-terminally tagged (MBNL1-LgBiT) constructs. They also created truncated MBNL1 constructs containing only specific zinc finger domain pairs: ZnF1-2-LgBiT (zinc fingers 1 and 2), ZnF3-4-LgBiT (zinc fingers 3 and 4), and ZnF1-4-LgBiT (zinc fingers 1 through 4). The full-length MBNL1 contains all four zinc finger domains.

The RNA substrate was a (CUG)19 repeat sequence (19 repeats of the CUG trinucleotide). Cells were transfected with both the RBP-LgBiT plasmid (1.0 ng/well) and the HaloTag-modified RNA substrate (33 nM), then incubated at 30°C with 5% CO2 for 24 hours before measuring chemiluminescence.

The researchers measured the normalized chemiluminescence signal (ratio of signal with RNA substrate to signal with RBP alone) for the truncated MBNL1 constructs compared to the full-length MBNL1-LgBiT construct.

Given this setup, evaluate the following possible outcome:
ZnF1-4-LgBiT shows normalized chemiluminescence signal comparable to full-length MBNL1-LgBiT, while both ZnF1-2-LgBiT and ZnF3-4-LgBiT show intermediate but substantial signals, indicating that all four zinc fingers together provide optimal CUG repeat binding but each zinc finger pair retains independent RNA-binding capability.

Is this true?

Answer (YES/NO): NO